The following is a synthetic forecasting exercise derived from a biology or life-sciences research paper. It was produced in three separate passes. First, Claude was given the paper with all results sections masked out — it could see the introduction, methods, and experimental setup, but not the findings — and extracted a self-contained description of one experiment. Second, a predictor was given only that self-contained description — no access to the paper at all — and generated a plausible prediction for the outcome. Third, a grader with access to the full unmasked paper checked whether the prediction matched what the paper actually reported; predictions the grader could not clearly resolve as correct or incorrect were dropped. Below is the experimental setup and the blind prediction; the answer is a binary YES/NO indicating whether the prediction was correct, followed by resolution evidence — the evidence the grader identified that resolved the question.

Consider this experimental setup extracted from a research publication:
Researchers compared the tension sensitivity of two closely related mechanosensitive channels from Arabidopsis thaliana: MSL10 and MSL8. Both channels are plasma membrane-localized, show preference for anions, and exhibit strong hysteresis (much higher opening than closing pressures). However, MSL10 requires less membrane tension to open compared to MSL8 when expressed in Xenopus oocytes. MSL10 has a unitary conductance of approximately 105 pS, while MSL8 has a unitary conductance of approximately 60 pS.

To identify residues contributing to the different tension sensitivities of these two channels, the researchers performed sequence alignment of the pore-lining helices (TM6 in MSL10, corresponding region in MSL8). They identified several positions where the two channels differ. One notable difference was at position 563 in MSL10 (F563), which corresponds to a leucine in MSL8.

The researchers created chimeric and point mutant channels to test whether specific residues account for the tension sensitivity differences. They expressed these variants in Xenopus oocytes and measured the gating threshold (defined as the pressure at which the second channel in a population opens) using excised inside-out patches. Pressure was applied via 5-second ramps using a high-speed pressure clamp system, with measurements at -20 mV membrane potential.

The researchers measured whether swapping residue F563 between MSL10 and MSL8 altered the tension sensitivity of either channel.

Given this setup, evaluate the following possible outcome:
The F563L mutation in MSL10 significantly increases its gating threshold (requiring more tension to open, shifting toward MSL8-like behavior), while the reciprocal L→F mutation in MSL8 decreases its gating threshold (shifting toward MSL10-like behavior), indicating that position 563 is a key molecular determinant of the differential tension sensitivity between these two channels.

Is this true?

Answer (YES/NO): NO